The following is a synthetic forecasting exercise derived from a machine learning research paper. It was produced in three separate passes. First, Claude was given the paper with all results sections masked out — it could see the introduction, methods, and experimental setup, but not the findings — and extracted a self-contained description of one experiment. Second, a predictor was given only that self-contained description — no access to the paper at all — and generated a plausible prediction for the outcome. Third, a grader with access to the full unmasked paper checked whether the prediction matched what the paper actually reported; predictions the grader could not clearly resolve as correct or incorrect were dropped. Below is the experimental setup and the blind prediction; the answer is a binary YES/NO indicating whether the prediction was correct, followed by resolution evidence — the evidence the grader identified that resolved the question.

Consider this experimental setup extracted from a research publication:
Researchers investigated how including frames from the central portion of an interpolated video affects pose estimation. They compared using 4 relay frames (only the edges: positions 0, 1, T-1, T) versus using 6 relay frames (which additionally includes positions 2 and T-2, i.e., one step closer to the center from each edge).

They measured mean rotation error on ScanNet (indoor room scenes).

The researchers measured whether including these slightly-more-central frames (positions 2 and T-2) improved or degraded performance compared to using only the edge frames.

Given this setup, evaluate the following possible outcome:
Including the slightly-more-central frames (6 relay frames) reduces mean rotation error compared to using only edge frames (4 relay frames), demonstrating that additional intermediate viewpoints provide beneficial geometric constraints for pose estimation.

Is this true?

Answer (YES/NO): NO